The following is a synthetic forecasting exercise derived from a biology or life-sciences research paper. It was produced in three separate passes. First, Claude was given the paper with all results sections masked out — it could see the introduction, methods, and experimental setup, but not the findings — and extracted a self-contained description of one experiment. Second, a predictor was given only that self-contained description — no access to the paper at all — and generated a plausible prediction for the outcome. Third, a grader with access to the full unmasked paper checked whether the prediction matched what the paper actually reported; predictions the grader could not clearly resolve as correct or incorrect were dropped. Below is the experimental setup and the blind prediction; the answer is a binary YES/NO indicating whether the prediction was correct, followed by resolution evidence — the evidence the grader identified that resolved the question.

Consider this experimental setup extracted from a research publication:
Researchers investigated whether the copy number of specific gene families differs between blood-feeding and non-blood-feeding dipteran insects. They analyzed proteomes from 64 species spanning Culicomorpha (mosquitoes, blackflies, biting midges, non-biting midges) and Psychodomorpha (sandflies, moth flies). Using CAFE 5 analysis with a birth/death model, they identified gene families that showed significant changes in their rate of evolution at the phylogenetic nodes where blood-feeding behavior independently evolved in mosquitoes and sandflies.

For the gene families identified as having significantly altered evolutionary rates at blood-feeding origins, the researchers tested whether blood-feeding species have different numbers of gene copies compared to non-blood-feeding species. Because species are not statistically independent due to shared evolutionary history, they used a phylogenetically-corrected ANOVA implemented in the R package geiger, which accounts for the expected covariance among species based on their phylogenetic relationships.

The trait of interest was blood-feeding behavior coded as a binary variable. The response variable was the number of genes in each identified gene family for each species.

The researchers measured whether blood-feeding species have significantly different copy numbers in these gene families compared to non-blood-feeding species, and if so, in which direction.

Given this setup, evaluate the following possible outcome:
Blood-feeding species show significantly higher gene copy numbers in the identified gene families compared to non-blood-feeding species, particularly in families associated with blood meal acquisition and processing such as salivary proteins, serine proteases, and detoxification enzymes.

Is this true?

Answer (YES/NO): NO